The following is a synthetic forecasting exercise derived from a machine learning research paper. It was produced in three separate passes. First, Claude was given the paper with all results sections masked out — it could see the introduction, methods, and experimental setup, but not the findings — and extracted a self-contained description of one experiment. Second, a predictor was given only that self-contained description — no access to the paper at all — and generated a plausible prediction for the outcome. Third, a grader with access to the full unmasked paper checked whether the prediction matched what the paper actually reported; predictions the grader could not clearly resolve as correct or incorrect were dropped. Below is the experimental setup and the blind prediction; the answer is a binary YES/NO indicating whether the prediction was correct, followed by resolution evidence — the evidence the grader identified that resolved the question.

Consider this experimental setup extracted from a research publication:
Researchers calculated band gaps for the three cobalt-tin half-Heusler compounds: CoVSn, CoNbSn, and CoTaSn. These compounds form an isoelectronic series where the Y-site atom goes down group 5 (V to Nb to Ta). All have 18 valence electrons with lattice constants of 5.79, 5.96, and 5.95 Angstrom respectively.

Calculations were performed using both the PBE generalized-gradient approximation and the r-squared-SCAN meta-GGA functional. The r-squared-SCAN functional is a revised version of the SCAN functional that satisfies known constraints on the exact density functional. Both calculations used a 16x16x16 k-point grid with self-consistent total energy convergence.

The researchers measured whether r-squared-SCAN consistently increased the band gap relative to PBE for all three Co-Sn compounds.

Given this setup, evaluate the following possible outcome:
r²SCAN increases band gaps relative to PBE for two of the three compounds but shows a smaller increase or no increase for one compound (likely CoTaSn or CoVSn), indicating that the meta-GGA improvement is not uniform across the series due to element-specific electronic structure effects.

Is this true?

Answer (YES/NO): NO